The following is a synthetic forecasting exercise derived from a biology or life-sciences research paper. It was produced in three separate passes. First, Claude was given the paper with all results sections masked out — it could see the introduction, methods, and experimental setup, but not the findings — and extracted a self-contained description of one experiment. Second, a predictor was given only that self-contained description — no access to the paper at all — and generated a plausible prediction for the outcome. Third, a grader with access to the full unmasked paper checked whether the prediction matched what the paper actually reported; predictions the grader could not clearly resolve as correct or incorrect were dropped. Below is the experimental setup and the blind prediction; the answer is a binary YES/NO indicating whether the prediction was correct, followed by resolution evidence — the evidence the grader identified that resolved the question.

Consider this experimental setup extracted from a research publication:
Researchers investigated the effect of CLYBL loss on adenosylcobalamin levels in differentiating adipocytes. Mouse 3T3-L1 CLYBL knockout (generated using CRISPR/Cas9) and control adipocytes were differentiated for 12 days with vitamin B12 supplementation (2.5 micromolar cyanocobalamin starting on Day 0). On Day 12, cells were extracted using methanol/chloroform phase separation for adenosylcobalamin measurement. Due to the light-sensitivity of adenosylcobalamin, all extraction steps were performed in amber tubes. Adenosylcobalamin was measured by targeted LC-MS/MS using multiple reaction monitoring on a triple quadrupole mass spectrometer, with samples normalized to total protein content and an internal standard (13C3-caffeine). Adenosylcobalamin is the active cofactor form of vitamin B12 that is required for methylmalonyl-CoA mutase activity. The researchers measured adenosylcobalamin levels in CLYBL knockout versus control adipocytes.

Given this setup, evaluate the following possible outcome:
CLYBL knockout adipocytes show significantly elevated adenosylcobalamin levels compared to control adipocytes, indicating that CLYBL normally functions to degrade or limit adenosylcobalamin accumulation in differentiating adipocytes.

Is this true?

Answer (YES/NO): NO